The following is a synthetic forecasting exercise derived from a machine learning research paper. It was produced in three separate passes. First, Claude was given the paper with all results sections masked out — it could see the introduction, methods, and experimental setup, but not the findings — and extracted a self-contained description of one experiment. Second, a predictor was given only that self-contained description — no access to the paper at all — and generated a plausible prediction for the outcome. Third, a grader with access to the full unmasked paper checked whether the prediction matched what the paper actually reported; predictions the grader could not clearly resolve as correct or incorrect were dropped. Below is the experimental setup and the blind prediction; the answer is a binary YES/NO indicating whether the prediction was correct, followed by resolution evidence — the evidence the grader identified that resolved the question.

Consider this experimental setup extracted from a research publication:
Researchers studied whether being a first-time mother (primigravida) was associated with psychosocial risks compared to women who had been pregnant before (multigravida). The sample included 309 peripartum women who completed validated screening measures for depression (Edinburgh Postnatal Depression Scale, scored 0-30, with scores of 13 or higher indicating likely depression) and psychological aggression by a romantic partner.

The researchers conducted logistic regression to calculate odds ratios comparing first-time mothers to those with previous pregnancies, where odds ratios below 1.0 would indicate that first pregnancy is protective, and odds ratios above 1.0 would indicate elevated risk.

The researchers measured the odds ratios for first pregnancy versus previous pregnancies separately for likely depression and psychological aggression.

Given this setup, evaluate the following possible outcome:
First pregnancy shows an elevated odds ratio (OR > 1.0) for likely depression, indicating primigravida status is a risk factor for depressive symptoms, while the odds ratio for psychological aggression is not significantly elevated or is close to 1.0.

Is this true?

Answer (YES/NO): NO